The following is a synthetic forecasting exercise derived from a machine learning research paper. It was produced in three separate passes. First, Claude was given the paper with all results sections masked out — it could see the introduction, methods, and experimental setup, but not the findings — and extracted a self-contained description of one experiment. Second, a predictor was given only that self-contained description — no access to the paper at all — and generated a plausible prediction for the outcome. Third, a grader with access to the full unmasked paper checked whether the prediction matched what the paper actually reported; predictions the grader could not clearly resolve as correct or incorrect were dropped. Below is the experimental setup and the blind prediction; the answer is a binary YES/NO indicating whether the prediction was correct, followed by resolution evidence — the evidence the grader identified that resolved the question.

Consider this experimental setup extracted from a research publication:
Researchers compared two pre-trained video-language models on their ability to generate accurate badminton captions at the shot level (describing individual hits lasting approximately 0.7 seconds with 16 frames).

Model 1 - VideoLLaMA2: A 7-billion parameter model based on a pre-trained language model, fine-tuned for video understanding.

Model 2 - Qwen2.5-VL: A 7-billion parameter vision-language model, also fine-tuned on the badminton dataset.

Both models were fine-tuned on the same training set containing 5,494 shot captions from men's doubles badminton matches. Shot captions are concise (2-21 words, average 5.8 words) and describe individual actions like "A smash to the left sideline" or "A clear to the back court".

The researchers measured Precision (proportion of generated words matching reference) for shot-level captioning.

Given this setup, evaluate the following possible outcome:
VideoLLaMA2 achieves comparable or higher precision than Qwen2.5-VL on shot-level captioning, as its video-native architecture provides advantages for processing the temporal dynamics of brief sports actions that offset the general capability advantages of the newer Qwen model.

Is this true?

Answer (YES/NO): YES